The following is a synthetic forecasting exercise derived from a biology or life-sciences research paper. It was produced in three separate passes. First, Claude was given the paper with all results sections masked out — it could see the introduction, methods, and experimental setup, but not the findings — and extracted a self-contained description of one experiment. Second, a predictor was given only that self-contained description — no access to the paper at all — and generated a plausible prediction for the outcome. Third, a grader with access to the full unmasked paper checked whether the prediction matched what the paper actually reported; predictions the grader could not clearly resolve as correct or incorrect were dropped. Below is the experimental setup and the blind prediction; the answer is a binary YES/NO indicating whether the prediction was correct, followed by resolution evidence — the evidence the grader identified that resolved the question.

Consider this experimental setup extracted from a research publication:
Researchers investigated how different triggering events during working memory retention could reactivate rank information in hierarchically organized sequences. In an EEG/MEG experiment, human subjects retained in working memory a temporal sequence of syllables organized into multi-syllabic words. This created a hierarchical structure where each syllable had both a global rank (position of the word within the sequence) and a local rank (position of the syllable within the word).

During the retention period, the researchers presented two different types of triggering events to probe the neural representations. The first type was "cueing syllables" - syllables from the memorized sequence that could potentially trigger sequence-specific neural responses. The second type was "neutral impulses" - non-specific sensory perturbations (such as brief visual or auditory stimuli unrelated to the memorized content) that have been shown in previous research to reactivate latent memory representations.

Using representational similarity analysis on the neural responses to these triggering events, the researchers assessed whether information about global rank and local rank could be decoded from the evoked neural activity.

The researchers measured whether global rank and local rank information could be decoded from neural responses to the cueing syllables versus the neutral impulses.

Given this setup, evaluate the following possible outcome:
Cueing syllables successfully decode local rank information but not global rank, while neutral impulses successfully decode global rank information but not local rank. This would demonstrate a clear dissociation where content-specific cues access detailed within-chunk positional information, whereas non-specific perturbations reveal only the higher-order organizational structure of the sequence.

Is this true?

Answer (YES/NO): NO